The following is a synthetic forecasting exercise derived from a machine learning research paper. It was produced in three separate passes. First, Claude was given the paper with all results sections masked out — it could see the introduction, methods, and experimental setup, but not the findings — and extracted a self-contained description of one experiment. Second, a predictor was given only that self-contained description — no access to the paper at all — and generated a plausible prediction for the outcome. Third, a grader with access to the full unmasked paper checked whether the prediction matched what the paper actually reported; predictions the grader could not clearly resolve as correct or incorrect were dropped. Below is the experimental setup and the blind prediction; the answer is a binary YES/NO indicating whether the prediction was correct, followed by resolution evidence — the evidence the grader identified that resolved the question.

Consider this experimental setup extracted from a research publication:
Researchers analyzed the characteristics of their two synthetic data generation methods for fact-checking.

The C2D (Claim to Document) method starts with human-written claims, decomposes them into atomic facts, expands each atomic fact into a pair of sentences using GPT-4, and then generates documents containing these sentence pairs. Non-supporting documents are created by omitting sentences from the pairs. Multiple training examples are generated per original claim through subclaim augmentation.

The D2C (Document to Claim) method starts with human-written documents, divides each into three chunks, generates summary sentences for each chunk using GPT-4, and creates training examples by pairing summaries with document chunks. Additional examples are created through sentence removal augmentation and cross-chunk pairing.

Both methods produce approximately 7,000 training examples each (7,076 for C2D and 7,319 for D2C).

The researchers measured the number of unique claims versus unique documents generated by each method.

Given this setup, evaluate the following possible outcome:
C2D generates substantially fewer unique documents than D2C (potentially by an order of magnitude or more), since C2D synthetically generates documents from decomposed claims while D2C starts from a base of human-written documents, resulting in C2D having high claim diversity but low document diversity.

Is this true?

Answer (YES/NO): NO